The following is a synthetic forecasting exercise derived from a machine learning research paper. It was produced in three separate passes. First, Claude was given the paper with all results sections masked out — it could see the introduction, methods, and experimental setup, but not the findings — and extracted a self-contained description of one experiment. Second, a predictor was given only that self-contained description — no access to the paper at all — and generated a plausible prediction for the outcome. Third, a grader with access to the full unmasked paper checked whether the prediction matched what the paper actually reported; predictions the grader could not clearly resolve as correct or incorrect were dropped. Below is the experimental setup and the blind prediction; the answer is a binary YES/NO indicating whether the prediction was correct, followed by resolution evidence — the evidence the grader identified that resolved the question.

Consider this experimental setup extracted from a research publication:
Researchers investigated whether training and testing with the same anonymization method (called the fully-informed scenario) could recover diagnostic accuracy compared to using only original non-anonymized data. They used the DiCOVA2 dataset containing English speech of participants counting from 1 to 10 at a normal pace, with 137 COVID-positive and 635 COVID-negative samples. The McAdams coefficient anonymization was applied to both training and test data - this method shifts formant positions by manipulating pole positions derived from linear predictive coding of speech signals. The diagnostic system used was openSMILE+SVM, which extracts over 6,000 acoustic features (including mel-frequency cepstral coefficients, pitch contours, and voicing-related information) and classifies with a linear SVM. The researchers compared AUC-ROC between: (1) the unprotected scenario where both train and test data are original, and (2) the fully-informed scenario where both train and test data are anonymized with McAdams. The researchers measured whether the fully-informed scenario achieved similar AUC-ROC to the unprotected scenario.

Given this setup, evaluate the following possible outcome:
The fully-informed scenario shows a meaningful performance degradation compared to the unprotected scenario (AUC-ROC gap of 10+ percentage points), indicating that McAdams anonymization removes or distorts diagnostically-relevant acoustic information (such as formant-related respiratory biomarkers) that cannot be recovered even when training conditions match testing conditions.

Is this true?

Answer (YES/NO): NO